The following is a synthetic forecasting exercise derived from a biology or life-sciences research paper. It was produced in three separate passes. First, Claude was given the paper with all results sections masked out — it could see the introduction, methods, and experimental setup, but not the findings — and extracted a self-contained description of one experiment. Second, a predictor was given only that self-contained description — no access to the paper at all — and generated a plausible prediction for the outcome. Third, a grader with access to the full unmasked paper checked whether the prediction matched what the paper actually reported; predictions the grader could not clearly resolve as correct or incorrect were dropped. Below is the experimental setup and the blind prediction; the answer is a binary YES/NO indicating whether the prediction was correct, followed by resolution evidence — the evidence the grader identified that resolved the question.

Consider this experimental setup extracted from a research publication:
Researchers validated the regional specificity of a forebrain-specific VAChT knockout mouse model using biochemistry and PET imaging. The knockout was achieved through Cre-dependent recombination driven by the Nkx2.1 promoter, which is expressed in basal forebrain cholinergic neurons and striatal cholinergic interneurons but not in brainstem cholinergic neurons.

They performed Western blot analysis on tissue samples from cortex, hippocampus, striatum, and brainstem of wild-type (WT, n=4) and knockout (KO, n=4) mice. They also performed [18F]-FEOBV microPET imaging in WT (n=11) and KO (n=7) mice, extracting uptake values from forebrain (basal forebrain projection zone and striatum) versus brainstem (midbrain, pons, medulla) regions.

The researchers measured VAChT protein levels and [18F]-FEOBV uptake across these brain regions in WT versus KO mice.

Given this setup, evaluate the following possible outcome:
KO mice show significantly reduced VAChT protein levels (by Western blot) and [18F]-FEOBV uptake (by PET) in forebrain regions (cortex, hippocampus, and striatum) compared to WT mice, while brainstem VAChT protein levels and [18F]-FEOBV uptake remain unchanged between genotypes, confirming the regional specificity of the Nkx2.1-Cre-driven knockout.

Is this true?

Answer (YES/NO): YES